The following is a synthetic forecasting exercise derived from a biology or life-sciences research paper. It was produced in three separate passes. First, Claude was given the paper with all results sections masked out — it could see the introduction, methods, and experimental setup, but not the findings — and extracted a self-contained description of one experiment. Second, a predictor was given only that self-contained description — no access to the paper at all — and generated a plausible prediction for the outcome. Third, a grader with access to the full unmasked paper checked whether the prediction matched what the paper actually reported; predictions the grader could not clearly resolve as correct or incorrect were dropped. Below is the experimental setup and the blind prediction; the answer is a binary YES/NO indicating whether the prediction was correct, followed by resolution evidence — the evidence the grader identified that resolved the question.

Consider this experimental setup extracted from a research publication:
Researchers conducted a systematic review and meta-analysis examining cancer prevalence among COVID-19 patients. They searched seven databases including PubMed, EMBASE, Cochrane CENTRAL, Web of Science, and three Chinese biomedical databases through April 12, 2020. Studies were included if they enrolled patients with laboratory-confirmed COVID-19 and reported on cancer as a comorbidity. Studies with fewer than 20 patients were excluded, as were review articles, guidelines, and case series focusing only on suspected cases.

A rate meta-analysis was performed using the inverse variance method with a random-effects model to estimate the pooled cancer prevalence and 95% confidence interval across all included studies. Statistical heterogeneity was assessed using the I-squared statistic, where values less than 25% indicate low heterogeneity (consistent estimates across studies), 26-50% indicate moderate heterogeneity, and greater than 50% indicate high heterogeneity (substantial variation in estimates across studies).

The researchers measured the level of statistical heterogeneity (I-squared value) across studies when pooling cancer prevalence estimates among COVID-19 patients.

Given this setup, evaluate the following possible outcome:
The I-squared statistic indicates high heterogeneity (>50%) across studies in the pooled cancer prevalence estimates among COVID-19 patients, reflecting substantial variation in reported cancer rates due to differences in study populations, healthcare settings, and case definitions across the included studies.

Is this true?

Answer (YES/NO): YES